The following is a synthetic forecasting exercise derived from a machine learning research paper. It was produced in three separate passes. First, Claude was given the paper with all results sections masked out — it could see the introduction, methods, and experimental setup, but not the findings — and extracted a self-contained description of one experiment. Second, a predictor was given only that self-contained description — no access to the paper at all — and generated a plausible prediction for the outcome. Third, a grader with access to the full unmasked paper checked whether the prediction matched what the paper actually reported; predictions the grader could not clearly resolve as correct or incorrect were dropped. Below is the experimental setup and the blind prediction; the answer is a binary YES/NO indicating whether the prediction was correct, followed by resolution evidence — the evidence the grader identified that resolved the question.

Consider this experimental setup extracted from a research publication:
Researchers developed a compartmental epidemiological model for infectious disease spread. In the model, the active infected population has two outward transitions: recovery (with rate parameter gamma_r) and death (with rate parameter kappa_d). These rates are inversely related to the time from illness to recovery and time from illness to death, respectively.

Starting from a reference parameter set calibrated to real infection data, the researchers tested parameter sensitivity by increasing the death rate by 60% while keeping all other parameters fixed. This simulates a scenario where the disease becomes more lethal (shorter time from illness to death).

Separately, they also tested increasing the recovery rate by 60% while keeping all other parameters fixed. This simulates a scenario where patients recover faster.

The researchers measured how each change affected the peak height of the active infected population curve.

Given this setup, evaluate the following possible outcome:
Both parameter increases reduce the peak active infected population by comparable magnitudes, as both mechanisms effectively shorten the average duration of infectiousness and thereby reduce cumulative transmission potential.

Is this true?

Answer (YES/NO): YES